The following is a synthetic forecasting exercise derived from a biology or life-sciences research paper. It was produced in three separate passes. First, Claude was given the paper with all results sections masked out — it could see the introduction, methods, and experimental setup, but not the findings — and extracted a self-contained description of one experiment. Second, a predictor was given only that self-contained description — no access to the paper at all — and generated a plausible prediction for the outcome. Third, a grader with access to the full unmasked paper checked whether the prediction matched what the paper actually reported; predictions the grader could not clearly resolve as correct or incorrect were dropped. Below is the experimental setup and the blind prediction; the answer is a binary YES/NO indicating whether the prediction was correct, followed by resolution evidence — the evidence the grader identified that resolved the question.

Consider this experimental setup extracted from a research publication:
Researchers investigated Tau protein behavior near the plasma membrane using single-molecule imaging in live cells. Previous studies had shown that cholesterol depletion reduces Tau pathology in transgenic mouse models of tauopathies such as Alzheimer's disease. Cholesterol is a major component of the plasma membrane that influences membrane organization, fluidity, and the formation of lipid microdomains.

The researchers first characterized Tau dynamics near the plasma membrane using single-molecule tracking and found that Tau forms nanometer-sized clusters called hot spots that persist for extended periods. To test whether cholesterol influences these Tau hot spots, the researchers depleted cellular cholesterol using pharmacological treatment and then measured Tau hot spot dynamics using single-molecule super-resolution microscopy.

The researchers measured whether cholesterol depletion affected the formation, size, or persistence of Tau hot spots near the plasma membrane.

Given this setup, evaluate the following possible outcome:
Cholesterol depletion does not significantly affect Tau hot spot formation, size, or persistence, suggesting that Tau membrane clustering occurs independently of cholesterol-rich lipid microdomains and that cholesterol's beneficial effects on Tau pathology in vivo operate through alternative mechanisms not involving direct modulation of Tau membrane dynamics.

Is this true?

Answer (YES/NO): YES